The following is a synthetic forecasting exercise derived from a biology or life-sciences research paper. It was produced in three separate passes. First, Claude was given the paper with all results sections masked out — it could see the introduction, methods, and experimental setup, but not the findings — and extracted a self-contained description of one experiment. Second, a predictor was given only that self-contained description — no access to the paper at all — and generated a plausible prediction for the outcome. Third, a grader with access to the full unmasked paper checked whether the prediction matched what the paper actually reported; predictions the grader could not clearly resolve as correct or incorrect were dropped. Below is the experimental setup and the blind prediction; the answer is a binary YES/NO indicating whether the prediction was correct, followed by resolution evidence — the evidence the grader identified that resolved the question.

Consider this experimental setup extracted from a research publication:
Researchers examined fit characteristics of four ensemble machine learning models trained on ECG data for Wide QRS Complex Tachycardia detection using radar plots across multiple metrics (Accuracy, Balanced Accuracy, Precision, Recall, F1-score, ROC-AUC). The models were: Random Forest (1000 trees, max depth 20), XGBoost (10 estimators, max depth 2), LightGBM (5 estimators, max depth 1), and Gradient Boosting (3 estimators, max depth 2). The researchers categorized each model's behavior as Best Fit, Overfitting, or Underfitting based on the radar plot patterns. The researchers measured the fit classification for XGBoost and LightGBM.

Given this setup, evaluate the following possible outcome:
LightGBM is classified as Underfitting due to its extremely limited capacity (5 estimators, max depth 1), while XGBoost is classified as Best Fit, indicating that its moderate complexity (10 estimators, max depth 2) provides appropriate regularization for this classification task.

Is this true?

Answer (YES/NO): NO